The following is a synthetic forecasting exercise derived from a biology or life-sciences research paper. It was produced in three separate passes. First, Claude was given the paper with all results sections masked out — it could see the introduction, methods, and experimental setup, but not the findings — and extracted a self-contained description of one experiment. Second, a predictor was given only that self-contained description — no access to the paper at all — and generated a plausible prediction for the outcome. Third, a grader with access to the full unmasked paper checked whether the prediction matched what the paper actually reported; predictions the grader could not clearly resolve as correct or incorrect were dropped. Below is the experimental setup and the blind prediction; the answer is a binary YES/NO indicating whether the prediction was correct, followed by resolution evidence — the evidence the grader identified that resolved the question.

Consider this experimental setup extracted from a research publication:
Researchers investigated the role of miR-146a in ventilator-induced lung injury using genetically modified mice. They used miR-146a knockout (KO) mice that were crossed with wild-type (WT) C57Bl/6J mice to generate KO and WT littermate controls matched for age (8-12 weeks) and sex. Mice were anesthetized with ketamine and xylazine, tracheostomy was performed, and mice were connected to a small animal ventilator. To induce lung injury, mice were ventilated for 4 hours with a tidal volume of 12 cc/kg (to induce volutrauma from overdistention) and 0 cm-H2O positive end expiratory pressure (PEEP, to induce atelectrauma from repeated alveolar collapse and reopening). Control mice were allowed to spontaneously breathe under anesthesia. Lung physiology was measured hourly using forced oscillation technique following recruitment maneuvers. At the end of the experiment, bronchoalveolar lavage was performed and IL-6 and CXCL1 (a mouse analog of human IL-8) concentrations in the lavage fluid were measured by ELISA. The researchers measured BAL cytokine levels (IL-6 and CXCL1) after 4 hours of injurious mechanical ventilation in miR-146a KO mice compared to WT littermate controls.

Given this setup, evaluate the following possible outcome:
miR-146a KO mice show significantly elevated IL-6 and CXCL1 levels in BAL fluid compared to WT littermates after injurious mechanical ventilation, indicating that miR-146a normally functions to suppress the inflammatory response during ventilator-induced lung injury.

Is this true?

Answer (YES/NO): YES